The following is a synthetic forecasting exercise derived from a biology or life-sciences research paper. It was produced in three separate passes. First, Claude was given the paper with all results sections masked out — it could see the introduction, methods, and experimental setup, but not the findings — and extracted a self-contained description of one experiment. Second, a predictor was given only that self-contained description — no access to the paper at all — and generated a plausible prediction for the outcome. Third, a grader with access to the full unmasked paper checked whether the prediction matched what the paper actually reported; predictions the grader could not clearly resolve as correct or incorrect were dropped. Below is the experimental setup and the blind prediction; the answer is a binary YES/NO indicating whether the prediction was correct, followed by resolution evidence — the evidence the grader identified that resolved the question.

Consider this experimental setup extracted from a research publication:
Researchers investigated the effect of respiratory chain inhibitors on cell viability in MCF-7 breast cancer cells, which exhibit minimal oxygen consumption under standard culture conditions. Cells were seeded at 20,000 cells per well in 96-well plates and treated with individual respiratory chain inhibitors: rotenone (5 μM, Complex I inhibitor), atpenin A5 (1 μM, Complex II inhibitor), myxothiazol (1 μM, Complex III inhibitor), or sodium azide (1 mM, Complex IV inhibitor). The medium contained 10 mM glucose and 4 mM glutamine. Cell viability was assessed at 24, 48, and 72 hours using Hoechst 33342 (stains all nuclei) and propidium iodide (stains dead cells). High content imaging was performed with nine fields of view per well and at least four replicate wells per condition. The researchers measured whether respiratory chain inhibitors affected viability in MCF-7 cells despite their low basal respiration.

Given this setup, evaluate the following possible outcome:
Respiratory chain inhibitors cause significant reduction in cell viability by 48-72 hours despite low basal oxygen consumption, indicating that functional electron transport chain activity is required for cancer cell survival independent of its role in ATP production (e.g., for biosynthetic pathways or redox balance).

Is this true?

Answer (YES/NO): NO